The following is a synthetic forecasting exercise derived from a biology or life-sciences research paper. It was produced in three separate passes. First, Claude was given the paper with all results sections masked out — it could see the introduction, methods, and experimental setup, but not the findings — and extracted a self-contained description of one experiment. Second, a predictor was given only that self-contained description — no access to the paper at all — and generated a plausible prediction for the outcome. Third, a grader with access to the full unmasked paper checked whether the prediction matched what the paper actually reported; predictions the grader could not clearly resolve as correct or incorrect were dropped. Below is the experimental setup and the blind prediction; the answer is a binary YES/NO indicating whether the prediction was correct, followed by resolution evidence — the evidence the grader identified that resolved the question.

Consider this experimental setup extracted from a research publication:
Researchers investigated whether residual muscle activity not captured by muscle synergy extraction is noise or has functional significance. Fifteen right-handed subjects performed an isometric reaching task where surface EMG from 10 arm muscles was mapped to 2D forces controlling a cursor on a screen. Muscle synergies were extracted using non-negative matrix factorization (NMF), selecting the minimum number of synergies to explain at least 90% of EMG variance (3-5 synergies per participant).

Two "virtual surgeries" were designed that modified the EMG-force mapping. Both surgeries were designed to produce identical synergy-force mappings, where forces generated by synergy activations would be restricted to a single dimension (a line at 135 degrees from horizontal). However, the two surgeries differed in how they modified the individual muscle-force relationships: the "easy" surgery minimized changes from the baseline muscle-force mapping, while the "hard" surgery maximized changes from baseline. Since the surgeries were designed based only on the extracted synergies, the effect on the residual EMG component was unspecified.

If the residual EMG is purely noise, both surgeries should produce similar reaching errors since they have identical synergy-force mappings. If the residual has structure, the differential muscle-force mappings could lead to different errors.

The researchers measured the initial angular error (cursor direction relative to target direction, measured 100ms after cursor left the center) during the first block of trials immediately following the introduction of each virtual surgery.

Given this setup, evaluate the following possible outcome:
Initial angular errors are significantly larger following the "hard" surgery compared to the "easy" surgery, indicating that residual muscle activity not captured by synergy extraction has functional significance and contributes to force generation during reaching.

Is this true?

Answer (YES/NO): YES